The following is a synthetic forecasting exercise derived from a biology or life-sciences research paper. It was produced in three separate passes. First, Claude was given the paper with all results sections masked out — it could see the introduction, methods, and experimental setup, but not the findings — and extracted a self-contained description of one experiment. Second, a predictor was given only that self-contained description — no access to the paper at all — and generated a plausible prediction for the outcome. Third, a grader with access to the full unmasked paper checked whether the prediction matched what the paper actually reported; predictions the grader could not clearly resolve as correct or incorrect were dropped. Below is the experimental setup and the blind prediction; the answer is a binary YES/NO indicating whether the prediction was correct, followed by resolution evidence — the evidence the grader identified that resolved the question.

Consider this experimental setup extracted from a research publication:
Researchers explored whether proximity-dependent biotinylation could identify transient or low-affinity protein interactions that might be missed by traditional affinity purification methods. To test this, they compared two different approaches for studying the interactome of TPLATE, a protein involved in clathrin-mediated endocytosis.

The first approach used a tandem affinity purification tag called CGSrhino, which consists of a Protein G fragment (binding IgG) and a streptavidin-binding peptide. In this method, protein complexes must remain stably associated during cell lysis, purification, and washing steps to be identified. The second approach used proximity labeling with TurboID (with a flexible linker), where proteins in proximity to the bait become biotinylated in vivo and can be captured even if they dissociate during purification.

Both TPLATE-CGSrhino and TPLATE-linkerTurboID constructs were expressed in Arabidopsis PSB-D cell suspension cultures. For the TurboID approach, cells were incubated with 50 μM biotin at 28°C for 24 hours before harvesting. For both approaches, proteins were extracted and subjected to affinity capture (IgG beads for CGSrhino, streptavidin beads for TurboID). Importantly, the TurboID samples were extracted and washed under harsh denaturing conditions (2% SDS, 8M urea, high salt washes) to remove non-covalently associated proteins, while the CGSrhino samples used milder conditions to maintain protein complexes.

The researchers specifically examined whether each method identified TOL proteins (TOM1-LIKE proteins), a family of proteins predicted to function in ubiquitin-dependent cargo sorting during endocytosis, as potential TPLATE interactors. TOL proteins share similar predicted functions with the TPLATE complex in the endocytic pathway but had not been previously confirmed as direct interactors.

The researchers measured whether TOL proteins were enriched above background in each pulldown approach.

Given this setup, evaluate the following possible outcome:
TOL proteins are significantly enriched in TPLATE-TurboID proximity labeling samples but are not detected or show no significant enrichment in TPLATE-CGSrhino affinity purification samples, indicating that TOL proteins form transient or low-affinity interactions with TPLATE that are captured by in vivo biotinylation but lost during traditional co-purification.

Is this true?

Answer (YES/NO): YES